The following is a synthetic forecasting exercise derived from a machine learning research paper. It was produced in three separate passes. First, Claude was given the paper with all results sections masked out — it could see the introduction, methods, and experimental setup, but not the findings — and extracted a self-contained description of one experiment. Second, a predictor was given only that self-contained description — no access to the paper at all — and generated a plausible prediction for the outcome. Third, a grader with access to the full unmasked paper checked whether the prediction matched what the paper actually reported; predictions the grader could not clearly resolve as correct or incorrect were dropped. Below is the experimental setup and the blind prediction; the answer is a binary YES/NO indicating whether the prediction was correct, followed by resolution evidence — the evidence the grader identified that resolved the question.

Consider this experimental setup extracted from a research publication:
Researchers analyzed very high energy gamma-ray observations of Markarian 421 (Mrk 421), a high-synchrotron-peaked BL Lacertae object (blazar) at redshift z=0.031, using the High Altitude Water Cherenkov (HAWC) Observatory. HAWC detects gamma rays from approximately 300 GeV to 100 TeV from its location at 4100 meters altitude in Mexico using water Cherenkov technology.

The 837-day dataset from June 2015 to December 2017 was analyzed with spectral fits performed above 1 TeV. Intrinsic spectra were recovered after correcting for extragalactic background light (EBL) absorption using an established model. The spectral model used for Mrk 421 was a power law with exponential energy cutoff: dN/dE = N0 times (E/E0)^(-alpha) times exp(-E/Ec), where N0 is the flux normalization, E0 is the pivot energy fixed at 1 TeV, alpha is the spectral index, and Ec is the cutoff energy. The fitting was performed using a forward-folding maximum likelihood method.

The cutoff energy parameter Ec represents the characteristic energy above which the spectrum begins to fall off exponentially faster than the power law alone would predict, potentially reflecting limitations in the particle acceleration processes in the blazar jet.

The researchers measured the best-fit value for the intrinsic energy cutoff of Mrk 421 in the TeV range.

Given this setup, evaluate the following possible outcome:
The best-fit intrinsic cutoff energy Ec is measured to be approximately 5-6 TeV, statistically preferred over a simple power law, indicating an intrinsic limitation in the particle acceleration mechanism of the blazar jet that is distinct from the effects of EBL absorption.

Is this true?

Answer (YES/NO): YES